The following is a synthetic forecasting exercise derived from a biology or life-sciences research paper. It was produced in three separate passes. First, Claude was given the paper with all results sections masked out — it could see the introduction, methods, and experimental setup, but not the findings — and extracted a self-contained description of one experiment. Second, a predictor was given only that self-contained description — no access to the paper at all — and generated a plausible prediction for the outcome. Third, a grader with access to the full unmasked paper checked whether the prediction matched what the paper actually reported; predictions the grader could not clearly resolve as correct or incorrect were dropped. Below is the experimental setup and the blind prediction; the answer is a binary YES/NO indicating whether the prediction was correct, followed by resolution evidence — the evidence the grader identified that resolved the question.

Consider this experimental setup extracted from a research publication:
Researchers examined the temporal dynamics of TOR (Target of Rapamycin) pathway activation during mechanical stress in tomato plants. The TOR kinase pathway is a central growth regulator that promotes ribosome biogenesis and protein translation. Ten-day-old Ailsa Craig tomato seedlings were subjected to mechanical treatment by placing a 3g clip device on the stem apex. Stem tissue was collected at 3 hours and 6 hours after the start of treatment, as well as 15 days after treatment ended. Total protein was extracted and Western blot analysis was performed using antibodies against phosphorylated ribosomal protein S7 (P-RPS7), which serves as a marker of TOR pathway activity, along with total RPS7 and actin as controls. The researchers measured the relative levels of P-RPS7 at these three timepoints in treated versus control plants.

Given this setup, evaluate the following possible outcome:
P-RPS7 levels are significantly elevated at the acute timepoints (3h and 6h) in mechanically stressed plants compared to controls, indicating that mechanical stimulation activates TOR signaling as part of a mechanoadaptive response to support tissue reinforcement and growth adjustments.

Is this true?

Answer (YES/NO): NO